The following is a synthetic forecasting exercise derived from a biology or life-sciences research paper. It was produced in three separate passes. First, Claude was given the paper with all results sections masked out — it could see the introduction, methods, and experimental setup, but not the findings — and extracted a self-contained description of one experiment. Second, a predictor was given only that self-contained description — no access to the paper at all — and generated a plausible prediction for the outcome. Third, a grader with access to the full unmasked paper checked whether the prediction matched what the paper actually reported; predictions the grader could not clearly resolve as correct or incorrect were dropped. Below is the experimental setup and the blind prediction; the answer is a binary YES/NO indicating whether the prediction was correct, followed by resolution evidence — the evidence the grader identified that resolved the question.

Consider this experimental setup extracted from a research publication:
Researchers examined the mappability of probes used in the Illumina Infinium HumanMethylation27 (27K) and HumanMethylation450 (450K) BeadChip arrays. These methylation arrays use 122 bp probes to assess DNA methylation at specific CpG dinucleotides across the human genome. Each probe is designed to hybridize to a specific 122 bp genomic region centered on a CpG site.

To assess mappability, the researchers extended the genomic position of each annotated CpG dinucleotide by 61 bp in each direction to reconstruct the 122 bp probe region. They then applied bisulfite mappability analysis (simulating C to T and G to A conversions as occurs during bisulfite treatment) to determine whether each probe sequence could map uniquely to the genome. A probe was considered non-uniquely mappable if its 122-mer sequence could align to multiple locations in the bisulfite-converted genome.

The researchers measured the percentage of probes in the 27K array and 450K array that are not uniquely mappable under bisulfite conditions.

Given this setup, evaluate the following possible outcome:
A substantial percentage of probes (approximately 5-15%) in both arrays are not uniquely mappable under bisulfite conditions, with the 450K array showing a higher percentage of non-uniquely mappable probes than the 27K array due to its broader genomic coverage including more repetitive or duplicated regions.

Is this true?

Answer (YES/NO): NO